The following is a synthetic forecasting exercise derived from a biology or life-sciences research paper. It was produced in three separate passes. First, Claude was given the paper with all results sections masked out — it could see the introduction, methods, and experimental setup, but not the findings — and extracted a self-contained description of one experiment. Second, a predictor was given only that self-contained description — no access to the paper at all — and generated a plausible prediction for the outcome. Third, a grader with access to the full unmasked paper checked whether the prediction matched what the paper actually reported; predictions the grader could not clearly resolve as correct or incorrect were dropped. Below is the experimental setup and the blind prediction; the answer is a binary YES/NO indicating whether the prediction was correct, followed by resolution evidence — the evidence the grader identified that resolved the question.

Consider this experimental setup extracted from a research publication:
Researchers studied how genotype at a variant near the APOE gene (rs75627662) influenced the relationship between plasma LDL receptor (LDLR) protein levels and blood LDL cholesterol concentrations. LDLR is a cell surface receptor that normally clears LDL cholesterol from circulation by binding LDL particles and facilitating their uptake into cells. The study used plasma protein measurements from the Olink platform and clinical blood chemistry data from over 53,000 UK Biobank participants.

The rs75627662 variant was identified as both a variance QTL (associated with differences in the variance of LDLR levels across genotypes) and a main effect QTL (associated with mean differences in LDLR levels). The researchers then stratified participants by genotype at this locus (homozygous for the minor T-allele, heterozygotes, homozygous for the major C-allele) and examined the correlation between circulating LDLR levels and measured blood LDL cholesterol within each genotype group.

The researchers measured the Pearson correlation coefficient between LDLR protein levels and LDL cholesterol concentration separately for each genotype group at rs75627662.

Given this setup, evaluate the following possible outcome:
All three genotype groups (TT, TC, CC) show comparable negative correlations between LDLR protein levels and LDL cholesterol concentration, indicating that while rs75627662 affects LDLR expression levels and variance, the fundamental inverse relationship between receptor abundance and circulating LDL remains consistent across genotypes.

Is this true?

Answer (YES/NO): NO